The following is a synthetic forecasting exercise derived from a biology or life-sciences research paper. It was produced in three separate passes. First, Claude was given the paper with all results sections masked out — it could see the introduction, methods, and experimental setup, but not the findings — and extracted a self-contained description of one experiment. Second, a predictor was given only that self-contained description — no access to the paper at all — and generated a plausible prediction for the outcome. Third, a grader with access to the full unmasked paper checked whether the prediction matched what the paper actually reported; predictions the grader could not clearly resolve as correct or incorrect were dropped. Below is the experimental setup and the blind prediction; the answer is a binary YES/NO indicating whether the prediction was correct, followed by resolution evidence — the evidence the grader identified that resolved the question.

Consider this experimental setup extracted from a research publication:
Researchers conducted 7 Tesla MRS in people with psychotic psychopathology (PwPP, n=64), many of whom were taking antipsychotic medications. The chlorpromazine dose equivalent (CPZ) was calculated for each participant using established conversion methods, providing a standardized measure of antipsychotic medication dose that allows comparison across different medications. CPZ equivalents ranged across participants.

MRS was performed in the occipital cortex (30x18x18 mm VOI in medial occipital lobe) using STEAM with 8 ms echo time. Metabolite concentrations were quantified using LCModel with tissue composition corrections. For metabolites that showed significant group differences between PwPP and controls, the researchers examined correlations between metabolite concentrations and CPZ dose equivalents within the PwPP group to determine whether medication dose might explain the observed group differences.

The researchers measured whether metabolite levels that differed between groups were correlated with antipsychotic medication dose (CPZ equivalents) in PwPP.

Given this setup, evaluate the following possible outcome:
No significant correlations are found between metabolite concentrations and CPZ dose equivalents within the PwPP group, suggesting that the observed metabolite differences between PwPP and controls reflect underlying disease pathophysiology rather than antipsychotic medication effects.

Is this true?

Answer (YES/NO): YES